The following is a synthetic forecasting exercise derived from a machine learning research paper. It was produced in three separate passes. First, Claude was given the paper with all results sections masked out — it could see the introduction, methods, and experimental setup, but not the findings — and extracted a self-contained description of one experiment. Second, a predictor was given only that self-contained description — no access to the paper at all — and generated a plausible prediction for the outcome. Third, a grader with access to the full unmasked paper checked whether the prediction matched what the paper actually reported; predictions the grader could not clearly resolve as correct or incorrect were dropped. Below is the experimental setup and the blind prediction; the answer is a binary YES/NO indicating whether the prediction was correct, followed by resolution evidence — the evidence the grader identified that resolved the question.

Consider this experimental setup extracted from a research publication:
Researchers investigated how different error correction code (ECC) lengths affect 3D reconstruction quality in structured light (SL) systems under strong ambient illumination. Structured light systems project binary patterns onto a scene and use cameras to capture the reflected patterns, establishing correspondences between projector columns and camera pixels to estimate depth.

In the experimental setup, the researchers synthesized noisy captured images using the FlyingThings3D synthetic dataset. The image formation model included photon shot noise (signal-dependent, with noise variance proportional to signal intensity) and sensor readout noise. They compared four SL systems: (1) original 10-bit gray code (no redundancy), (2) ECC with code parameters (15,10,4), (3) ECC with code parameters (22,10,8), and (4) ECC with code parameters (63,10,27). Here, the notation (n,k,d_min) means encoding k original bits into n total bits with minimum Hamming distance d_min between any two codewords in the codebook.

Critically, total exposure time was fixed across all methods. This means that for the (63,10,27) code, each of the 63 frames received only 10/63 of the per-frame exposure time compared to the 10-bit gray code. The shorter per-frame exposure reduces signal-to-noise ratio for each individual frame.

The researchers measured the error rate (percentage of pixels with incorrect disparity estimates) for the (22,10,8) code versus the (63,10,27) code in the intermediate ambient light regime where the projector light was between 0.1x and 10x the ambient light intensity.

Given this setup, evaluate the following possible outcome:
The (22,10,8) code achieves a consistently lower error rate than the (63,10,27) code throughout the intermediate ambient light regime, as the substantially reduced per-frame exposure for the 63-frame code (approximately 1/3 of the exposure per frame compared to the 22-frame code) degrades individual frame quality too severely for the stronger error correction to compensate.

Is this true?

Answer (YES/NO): NO